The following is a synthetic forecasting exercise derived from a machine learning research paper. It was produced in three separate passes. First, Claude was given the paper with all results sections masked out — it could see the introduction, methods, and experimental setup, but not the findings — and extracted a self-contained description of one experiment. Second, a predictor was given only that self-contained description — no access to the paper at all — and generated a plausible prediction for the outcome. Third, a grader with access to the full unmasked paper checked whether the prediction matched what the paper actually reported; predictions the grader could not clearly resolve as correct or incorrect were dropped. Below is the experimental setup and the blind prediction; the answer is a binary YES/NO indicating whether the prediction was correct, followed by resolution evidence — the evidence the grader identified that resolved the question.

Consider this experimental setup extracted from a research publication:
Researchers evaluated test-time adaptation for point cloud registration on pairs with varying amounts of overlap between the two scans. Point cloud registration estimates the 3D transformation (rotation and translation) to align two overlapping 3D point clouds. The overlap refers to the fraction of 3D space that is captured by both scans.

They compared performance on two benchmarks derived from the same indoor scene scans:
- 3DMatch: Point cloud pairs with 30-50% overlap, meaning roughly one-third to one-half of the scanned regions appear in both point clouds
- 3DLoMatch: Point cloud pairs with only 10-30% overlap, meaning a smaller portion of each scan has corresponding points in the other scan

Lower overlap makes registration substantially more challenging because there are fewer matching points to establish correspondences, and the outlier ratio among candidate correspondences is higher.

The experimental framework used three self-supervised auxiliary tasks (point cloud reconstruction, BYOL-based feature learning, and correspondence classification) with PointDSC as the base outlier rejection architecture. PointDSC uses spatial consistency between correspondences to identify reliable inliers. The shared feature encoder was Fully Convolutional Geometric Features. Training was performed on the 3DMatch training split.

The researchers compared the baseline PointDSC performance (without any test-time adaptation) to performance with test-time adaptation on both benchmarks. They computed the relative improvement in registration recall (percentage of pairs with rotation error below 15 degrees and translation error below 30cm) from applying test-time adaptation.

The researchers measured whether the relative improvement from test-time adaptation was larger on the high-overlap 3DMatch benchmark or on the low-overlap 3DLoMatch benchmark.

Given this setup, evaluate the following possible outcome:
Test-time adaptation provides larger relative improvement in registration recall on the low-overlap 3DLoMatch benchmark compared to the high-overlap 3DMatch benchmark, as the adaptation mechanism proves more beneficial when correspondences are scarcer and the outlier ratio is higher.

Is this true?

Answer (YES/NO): YES